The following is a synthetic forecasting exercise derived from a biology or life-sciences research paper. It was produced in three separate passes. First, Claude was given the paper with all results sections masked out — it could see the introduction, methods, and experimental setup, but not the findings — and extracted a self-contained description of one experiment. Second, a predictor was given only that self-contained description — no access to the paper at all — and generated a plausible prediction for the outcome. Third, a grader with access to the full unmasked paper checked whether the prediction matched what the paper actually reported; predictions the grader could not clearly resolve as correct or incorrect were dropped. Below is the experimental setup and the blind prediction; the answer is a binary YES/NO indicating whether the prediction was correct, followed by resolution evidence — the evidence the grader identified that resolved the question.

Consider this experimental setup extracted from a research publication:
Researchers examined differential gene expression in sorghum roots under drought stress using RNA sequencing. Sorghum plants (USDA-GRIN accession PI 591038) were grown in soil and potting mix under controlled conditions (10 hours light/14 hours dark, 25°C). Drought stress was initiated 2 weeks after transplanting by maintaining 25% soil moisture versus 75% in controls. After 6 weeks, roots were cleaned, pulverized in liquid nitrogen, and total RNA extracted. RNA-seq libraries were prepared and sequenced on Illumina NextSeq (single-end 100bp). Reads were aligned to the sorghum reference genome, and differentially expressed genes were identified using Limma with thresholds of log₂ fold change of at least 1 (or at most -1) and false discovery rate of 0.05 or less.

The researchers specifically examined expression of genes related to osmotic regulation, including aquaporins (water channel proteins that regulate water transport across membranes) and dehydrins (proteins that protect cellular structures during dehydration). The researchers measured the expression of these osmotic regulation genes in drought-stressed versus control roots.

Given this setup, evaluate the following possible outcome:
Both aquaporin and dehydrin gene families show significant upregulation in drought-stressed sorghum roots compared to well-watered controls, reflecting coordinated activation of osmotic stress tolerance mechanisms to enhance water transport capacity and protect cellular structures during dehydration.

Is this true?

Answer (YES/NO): NO